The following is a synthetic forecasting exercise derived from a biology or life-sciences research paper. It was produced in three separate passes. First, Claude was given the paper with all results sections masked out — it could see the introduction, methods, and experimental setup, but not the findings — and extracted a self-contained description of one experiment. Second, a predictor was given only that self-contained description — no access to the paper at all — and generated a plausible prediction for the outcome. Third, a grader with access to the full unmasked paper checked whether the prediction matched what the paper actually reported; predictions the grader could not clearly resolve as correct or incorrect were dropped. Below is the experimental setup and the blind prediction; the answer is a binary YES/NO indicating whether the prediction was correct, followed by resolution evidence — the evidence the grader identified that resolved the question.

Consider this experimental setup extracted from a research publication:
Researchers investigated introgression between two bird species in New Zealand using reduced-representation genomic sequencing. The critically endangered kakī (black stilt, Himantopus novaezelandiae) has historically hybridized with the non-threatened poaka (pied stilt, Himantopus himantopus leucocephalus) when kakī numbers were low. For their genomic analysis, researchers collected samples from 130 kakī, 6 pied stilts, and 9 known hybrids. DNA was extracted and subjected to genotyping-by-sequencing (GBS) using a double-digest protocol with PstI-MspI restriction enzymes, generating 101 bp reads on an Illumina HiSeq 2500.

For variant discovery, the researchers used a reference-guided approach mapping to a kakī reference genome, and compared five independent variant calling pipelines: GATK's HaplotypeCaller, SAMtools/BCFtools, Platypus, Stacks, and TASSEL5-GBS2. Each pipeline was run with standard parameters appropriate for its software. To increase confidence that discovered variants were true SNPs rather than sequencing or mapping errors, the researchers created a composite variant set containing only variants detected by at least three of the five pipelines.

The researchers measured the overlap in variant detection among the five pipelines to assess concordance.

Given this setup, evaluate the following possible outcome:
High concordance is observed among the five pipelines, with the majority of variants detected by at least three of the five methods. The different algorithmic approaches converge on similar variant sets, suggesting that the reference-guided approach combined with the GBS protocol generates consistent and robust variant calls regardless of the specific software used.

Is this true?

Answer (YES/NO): NO